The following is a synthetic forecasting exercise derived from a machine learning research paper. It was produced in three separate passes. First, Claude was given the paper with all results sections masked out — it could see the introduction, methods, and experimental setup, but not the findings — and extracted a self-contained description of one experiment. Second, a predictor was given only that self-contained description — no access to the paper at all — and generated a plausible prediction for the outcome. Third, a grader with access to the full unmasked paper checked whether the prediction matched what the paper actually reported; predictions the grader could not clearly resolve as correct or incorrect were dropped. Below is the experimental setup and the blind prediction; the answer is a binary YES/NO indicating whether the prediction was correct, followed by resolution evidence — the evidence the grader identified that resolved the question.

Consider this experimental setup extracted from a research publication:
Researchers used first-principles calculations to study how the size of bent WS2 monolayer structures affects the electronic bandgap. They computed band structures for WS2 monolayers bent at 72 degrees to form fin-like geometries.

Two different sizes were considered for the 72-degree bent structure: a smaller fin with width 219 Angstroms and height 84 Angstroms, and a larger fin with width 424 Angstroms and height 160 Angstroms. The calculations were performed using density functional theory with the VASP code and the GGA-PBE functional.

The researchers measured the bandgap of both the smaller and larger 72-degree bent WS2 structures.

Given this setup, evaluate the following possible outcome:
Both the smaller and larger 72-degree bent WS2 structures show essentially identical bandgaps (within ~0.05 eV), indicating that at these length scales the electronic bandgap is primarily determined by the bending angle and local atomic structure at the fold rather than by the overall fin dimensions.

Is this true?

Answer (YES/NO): NO